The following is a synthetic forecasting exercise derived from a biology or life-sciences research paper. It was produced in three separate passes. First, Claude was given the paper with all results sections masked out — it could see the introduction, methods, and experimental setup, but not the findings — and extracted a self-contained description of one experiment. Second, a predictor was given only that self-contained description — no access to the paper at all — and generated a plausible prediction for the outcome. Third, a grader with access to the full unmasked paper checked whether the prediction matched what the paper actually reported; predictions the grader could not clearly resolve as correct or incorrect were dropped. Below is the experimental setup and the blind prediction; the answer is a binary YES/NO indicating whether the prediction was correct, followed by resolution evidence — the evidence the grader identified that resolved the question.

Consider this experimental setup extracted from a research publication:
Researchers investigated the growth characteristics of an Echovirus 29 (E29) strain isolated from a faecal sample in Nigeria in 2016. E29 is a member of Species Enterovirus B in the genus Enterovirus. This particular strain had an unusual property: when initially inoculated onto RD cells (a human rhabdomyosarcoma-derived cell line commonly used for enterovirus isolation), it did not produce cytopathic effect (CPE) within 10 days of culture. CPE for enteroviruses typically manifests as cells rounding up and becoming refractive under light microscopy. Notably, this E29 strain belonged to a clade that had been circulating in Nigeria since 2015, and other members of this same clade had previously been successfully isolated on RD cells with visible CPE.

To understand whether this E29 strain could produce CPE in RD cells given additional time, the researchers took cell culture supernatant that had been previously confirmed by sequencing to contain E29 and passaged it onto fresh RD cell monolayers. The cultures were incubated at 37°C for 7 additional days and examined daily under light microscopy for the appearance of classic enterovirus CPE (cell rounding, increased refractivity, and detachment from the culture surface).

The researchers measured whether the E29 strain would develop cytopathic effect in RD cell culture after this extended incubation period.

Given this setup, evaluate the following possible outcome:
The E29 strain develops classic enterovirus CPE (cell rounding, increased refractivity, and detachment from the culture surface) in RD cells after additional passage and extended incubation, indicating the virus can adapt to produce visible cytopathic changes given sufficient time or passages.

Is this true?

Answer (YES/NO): YES